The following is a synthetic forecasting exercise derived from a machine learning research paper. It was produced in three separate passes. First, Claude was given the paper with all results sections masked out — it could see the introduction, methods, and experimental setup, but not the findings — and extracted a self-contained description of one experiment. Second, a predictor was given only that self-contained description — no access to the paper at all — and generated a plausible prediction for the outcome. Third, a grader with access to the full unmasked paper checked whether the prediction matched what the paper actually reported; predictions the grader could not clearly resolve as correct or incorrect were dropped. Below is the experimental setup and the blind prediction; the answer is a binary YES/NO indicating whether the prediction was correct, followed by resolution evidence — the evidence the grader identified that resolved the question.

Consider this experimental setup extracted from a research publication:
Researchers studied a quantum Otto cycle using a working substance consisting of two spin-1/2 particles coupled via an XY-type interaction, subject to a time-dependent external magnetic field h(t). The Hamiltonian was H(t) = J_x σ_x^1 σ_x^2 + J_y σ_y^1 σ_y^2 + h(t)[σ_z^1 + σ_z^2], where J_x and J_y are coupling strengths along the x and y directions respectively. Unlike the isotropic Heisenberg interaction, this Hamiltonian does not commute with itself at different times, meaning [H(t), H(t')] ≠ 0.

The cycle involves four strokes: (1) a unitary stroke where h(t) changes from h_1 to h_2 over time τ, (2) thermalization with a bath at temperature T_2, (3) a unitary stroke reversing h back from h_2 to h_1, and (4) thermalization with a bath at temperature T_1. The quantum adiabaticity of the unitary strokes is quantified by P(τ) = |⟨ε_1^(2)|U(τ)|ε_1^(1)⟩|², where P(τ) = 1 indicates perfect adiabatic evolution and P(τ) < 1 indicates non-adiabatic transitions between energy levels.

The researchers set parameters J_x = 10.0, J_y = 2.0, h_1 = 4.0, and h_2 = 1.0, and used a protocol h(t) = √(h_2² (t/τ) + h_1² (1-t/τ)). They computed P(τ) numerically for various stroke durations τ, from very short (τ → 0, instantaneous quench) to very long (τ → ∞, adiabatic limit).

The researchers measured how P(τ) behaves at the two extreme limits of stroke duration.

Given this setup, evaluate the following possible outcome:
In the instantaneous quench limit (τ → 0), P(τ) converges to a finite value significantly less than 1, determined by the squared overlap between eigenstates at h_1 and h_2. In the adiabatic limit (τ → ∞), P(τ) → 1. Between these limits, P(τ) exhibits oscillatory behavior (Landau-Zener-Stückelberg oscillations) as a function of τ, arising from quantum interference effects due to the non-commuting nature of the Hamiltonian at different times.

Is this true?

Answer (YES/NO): NO